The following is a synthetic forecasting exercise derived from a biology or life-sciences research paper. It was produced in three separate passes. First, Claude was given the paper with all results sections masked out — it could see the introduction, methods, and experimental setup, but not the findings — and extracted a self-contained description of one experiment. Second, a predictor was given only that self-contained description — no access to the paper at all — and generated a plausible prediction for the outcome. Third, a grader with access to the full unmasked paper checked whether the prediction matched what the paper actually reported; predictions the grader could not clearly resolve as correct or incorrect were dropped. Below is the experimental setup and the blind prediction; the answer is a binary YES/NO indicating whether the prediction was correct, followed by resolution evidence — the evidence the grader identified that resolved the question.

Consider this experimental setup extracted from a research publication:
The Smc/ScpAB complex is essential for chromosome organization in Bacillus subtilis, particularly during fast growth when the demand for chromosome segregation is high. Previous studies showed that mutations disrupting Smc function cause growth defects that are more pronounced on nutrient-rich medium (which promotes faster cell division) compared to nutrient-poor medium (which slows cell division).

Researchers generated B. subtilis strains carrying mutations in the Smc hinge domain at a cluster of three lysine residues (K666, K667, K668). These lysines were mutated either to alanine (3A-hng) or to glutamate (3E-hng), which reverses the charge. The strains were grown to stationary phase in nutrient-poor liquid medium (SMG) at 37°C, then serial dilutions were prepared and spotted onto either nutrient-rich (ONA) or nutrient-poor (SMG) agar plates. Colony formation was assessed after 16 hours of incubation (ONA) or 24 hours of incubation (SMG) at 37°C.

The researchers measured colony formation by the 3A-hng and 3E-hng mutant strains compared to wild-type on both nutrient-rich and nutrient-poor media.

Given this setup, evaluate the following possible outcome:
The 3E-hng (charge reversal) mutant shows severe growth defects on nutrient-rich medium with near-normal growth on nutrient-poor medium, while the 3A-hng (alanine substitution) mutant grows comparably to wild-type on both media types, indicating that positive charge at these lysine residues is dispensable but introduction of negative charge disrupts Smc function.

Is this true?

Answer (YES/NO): NO